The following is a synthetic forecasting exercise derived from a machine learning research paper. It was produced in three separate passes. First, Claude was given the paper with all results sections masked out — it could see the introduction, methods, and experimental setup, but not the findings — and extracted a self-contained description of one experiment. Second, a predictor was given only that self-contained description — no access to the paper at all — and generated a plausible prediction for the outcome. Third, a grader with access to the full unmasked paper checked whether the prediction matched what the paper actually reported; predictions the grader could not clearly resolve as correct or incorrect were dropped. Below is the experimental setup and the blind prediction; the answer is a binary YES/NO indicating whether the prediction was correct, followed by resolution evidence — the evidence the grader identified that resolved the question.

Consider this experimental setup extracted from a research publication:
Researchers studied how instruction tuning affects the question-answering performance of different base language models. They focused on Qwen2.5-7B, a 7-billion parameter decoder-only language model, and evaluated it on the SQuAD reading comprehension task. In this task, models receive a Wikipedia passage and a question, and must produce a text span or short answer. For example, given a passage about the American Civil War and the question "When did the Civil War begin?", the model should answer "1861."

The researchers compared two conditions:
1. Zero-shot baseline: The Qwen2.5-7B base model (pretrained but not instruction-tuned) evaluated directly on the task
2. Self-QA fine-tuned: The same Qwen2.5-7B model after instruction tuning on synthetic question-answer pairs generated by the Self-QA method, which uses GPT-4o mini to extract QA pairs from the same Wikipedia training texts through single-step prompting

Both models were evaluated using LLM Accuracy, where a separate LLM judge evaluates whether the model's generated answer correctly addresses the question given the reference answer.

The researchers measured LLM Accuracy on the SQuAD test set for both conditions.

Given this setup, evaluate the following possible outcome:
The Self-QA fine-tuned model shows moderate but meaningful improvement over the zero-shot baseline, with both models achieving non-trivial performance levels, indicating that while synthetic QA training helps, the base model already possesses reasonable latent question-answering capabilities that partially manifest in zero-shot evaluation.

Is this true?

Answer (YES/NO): NO